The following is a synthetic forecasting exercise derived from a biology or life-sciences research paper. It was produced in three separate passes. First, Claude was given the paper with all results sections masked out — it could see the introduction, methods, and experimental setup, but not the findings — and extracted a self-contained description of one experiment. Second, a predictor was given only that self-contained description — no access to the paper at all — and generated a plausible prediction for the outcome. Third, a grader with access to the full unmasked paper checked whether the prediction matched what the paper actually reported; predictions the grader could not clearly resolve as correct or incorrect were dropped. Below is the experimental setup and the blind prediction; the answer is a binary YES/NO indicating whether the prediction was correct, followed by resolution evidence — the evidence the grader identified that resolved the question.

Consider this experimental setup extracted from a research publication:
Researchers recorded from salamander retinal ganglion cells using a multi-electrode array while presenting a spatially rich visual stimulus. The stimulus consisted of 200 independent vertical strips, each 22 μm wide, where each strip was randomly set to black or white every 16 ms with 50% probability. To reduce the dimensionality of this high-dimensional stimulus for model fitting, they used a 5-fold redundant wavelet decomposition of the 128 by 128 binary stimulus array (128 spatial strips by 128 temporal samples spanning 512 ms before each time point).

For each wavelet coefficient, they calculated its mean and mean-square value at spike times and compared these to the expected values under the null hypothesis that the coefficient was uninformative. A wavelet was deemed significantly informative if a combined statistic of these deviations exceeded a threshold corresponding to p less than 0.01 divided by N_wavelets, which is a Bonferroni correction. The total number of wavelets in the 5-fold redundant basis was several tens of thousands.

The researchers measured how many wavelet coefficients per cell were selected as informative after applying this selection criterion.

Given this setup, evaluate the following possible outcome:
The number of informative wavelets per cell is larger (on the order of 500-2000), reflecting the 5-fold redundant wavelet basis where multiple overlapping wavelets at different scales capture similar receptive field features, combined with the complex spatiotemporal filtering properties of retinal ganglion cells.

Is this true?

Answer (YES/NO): NO